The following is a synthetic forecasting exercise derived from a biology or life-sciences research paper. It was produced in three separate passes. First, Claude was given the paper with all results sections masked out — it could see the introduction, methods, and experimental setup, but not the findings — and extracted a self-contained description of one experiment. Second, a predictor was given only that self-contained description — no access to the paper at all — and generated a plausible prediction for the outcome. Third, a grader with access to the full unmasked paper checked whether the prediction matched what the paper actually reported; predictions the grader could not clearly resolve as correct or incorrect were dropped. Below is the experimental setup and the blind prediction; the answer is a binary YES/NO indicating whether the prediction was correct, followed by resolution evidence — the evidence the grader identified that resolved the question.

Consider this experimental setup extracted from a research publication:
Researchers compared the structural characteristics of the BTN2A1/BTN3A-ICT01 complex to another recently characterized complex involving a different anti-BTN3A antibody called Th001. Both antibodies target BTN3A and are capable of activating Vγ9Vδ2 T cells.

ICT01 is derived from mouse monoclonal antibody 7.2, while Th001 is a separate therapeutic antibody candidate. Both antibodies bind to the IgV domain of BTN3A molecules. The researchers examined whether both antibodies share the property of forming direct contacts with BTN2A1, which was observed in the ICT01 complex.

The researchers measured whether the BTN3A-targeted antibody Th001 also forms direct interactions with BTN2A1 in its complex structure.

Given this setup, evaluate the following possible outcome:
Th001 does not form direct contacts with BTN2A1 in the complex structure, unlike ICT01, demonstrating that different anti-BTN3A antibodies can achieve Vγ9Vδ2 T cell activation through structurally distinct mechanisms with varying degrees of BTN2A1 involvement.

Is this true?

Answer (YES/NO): NO